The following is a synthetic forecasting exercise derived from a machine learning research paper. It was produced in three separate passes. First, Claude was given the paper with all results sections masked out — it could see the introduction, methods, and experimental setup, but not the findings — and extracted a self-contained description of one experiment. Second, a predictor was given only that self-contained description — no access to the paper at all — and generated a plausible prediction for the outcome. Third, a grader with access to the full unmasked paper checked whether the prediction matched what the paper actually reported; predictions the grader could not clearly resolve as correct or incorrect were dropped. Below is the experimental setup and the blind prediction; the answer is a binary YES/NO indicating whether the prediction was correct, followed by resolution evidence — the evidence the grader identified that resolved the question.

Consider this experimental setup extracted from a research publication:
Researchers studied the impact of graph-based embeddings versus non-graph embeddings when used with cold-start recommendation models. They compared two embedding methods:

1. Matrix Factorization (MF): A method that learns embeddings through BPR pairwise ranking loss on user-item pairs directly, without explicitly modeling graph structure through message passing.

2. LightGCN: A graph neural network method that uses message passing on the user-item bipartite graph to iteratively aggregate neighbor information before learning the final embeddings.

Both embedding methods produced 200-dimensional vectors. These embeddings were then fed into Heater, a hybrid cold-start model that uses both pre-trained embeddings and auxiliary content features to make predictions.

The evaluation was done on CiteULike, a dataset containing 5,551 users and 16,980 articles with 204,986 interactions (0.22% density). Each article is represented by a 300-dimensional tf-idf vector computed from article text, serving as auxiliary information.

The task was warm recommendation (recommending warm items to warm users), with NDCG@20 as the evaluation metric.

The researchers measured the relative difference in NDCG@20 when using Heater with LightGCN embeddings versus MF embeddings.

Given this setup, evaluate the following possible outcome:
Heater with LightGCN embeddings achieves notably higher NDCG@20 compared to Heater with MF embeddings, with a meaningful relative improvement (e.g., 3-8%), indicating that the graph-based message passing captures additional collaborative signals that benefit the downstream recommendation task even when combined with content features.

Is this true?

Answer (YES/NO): NO